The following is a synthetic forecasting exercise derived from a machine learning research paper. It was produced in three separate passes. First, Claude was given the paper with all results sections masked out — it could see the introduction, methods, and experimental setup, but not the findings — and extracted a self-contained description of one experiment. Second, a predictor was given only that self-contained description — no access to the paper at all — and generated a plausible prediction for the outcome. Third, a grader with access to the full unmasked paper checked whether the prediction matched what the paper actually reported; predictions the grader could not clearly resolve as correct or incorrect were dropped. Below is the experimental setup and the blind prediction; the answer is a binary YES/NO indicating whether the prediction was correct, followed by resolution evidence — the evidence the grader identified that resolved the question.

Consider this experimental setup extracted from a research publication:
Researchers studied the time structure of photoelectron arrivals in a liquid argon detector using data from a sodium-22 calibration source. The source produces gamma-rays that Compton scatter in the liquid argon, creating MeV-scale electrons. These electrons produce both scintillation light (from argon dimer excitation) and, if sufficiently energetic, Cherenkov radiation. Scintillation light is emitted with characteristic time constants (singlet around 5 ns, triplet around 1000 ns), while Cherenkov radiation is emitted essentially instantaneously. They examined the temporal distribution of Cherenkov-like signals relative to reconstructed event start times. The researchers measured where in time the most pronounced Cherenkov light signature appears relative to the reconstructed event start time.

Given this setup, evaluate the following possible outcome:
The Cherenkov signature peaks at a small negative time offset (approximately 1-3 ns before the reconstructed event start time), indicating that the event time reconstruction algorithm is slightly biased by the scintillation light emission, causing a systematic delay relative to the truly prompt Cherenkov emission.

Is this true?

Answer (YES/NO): NO